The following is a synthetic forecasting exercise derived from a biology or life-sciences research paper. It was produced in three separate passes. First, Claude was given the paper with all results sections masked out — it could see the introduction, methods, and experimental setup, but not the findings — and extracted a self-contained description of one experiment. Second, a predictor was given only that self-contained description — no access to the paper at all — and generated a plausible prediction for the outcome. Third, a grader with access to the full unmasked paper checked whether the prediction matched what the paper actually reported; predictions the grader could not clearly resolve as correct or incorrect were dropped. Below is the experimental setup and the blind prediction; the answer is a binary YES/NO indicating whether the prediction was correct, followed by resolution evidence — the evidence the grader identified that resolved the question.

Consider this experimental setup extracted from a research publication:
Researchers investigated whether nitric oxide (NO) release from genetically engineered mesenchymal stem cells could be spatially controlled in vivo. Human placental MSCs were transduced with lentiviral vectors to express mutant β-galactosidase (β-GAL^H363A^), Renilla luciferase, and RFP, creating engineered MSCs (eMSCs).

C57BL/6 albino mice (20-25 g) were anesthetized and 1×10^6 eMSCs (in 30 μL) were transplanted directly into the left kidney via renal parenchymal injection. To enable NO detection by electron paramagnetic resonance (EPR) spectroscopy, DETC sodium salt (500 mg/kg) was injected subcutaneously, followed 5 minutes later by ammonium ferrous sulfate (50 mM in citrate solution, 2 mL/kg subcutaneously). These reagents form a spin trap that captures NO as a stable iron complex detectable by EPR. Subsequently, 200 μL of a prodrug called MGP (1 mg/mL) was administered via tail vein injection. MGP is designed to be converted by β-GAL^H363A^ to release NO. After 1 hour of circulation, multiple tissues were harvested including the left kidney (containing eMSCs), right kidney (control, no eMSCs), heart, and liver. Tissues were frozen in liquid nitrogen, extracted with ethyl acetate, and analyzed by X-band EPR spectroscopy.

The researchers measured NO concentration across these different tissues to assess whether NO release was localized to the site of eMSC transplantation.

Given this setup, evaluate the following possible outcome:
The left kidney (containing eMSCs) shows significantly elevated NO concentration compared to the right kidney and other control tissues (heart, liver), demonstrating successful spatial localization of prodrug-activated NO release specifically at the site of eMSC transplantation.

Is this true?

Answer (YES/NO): YES